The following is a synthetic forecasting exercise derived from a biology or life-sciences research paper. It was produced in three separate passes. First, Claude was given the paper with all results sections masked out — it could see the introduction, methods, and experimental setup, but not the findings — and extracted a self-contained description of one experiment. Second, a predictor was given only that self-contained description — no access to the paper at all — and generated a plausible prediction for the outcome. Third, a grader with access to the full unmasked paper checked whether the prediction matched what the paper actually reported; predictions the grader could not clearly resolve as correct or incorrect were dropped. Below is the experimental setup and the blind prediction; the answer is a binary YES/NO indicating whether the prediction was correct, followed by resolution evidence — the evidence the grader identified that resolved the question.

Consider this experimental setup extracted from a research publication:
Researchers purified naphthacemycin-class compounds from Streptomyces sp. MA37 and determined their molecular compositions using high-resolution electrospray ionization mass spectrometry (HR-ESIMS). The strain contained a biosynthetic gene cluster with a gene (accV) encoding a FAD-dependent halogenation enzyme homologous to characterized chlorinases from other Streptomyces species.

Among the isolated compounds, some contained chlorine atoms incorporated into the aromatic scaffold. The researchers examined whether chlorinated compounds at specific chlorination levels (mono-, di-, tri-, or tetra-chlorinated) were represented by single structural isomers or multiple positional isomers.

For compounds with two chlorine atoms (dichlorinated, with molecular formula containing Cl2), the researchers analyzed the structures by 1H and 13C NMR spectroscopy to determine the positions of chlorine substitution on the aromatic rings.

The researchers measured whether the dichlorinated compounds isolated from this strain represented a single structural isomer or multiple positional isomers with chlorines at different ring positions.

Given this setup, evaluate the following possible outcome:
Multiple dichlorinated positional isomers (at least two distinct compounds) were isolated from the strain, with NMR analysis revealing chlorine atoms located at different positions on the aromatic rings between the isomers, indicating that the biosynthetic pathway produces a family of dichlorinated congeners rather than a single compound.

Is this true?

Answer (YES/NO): NO